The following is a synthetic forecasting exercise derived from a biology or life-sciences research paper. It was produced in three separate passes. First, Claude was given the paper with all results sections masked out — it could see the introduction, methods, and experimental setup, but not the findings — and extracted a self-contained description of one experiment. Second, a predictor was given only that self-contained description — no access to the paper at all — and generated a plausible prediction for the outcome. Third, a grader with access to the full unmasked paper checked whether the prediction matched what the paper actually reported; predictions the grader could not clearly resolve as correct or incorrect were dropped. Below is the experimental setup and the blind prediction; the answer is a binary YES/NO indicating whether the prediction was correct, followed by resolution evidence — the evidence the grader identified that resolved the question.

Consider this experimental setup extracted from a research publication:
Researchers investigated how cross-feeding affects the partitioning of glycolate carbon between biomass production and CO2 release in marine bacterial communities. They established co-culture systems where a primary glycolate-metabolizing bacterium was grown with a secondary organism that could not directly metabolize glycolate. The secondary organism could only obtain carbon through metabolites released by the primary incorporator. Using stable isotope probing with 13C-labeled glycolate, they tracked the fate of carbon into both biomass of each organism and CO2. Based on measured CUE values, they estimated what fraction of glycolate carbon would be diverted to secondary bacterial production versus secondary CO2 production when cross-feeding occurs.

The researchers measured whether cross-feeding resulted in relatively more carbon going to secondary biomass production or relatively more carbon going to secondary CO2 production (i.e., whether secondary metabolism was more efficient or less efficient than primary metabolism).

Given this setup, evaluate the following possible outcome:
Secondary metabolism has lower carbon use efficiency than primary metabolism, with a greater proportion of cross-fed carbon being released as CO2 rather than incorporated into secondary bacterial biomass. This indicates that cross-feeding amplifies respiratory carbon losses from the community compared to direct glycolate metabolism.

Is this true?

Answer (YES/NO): NO